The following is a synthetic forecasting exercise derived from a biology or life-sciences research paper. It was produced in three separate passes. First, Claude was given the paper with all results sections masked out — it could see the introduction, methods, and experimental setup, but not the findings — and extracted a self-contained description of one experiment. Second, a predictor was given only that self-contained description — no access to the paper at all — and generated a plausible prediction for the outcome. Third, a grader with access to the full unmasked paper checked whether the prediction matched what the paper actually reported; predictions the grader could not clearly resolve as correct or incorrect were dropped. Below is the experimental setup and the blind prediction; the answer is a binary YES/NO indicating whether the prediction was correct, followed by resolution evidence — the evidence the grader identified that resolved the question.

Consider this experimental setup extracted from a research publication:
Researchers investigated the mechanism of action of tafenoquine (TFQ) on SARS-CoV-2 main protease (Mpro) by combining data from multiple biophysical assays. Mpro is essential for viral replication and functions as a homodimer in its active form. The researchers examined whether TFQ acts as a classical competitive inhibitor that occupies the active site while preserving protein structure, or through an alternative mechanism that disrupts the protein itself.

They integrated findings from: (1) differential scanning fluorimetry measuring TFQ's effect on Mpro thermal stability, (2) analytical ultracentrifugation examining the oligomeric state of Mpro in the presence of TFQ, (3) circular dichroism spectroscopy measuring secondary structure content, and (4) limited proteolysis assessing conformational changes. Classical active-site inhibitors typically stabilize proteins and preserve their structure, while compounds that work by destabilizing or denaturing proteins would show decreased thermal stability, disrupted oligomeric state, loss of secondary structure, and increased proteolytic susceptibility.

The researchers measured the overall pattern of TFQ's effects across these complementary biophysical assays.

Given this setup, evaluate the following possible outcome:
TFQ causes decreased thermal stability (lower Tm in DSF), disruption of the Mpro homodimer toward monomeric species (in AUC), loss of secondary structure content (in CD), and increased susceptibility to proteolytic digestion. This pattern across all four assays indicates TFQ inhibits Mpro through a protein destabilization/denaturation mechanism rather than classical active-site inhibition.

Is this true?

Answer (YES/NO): NO